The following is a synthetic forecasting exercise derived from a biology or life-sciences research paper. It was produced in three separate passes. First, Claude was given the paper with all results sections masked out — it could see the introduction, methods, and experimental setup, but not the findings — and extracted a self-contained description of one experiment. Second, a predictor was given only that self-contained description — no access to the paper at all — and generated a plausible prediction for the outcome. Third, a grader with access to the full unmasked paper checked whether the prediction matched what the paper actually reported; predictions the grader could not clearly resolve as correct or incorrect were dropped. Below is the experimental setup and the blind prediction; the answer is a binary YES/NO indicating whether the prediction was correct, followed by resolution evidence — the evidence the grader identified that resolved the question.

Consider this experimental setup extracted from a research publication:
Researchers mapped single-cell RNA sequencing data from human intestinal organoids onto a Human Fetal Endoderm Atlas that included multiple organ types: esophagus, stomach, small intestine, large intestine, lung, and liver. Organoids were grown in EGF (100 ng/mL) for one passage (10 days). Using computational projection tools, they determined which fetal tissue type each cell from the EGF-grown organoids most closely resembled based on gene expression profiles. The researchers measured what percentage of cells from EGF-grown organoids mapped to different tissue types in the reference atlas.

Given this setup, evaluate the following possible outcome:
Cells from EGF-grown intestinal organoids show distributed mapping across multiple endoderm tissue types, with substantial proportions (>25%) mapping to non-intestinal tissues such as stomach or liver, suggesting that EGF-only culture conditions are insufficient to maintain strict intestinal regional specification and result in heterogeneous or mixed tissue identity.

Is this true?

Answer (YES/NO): YES